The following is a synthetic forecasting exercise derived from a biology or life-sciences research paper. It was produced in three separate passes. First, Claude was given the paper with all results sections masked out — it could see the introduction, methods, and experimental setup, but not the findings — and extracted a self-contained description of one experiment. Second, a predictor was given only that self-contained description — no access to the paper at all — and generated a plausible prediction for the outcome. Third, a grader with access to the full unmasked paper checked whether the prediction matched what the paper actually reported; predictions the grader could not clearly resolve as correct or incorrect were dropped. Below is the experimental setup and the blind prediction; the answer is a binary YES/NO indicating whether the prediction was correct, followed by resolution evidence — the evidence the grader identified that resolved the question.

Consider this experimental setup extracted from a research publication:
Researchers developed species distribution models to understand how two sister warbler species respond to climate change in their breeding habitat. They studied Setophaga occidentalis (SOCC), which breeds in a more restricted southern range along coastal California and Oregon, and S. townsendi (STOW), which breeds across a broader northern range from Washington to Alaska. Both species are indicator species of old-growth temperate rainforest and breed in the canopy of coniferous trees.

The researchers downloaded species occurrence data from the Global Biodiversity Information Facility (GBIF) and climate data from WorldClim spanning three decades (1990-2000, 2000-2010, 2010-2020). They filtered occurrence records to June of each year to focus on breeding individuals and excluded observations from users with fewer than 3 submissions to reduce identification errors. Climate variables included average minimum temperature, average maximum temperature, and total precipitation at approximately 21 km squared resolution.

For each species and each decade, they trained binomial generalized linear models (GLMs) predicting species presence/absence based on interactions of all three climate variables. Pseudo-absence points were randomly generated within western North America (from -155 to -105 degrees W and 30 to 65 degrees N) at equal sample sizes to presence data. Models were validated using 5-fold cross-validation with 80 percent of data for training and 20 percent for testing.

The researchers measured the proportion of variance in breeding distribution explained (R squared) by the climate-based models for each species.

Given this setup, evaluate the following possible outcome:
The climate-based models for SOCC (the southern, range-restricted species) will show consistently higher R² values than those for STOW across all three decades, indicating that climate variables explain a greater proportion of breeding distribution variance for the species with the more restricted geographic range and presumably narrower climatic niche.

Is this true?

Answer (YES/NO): NO